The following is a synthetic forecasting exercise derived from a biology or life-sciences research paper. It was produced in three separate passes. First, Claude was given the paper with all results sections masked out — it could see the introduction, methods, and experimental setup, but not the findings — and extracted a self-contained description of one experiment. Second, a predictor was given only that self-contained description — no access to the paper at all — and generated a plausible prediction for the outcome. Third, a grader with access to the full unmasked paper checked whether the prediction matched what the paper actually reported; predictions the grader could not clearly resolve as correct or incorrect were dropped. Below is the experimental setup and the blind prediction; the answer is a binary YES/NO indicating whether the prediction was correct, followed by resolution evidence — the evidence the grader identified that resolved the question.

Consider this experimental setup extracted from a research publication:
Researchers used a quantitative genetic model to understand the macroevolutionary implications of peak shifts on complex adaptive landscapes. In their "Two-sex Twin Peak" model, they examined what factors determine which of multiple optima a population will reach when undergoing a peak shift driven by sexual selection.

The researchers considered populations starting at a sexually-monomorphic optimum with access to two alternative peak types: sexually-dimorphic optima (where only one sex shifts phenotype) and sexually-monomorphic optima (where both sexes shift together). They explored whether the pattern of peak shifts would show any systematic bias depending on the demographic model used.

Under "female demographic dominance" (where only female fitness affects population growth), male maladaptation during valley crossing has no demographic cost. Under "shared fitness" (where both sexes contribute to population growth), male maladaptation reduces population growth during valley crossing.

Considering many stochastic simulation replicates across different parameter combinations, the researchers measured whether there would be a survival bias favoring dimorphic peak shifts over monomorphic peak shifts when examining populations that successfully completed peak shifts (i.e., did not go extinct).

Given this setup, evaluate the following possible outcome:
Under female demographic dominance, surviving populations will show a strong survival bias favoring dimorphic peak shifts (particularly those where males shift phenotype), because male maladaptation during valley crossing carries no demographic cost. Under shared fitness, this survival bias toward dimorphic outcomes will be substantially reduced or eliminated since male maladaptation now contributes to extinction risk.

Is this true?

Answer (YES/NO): NO